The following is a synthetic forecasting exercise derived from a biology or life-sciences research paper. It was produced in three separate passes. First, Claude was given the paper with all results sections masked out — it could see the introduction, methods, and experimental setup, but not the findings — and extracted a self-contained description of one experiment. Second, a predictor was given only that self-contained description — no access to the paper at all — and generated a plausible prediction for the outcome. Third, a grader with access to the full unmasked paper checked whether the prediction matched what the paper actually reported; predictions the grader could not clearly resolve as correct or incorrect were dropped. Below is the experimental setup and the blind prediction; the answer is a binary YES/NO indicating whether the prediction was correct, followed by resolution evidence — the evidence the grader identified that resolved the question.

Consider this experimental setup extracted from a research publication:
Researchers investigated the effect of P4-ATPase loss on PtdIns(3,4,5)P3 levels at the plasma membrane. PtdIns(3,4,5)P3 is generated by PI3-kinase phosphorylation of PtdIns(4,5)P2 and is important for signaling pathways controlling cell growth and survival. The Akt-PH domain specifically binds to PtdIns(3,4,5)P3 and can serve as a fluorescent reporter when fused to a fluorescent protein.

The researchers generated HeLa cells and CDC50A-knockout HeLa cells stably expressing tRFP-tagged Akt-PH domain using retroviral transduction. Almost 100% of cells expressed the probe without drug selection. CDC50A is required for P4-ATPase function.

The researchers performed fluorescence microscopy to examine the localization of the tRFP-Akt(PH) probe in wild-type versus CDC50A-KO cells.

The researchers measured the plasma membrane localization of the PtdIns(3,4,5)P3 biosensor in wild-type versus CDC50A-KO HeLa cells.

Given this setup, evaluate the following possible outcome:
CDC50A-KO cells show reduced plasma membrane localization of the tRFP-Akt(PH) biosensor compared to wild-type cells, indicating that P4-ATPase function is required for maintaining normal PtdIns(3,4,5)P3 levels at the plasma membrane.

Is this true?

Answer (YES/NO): NO